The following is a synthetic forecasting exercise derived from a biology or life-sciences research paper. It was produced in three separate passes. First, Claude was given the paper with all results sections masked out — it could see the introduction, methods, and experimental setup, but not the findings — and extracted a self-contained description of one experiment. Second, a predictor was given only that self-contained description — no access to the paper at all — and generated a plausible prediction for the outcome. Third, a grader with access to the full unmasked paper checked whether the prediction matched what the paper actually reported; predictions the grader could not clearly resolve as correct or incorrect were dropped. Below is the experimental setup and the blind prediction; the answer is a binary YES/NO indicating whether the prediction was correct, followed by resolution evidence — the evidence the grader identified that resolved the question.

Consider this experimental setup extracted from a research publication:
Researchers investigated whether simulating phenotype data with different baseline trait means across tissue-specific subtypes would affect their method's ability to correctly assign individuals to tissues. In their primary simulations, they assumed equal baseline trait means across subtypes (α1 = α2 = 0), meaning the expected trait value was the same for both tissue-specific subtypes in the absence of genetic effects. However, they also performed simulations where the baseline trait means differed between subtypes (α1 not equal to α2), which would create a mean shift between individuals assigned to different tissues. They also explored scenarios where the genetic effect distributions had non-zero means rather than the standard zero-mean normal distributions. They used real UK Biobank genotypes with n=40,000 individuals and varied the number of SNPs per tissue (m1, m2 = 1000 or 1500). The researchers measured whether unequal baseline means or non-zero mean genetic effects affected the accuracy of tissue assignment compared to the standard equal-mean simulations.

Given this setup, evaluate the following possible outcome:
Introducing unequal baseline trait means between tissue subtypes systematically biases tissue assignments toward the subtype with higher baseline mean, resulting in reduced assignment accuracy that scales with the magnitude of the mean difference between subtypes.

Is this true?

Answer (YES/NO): NO